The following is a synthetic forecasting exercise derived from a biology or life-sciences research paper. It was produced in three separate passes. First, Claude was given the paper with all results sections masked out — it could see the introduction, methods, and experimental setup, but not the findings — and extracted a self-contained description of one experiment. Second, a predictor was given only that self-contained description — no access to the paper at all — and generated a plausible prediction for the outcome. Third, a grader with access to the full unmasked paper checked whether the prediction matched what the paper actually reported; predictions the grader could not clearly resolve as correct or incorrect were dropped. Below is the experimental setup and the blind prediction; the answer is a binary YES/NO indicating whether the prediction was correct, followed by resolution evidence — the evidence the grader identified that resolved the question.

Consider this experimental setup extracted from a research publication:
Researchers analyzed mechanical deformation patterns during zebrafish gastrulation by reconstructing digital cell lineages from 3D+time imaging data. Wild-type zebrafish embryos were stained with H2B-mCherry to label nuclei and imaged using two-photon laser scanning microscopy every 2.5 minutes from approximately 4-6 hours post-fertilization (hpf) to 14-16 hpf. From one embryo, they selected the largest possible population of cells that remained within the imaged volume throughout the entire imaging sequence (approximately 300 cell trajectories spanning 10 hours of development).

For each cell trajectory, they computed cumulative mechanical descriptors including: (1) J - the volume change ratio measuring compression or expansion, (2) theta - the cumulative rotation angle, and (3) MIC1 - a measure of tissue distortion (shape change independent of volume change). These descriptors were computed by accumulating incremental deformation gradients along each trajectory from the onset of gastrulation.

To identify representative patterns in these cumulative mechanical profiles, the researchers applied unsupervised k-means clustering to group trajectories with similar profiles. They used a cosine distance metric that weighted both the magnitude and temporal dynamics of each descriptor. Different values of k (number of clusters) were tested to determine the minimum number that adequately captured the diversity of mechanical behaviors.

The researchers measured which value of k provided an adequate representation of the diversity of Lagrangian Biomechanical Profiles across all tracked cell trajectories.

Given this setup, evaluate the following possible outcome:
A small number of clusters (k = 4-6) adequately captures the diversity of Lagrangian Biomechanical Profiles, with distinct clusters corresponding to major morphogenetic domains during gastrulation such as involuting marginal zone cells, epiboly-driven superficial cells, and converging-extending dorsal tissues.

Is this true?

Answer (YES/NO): NO